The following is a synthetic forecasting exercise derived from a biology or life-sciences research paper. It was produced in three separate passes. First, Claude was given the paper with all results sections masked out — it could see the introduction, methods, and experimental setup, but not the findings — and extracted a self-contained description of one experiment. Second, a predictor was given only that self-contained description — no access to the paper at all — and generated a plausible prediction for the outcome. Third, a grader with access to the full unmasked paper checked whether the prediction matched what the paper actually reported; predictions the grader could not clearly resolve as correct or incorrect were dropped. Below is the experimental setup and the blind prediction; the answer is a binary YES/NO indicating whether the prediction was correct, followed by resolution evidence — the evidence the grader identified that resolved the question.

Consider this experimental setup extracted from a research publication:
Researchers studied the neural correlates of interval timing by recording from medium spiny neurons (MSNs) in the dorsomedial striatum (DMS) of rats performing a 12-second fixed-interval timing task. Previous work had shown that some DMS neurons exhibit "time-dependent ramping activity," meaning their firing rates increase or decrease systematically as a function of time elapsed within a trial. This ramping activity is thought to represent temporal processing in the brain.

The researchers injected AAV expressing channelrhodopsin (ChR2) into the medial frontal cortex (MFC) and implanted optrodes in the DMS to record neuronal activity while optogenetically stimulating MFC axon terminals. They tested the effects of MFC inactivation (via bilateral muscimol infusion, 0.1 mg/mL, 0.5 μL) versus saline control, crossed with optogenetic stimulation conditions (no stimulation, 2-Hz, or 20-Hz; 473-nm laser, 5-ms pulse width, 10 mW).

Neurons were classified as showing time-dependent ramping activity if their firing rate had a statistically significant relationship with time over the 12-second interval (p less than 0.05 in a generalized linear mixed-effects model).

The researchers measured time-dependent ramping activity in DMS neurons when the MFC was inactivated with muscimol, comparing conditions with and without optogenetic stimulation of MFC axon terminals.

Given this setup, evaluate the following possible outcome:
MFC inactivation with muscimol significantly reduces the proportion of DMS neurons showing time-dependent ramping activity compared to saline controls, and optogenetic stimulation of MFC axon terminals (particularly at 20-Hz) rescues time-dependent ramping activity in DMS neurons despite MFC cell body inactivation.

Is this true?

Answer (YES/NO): NO